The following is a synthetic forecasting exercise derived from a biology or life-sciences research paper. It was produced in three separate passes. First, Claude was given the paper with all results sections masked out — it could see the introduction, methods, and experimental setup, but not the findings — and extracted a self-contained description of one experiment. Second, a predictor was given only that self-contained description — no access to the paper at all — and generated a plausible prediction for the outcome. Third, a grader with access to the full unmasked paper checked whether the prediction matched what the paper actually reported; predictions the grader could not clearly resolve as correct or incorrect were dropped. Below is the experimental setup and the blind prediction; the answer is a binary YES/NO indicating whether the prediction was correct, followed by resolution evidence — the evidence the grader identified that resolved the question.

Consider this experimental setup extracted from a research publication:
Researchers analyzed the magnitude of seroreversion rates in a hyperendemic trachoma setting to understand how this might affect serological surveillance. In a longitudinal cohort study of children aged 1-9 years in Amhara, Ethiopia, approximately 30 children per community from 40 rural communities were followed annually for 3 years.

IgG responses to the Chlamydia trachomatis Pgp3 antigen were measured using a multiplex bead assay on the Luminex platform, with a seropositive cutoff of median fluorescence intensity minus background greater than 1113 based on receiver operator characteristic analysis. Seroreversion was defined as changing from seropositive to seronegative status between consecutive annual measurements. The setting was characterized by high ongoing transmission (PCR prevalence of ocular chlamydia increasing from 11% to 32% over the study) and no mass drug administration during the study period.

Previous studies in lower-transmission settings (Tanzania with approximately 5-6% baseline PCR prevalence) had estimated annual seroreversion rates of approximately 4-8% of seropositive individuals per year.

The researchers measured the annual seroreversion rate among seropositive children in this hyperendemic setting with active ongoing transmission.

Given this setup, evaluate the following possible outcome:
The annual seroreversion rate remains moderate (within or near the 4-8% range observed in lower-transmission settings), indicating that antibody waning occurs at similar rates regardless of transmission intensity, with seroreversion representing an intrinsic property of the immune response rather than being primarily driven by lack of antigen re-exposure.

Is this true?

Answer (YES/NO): NO